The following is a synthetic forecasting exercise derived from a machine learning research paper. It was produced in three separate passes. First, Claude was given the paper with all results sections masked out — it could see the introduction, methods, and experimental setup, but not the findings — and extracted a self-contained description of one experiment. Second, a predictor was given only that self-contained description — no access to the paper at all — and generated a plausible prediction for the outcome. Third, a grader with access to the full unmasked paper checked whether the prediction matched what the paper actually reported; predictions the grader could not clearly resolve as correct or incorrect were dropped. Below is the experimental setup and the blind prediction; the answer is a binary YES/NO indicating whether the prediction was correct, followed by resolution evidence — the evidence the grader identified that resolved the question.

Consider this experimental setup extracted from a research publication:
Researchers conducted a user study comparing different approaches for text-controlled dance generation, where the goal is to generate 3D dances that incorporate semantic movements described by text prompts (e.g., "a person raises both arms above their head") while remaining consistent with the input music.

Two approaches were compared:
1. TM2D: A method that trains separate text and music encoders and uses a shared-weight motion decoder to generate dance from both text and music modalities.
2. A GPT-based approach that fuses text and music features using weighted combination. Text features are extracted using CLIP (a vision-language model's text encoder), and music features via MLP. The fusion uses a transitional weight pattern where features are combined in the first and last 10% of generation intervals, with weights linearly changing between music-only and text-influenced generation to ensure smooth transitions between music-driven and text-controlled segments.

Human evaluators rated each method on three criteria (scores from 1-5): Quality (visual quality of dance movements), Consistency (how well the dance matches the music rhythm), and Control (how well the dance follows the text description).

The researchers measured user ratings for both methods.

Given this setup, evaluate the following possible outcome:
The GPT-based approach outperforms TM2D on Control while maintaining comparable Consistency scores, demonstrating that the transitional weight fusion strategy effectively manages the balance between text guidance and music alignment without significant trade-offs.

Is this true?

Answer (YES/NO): NO